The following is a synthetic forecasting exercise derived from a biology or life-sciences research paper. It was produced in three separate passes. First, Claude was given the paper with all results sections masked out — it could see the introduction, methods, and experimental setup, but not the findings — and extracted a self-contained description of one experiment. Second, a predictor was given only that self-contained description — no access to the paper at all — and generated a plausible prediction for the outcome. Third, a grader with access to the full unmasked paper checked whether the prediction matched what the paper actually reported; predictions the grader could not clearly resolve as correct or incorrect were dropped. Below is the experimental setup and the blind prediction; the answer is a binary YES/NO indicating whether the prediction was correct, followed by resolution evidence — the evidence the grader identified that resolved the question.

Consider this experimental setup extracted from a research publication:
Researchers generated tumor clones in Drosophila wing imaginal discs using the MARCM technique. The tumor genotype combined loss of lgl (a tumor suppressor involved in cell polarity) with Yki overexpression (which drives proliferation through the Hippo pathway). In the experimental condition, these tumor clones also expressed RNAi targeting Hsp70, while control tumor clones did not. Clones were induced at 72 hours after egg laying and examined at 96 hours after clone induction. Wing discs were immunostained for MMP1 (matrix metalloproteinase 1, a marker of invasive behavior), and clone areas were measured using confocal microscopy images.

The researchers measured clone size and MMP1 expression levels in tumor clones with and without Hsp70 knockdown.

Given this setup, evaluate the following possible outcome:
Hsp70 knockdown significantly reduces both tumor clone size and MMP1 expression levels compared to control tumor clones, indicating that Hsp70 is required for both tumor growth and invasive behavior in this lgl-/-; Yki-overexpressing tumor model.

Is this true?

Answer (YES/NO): YES